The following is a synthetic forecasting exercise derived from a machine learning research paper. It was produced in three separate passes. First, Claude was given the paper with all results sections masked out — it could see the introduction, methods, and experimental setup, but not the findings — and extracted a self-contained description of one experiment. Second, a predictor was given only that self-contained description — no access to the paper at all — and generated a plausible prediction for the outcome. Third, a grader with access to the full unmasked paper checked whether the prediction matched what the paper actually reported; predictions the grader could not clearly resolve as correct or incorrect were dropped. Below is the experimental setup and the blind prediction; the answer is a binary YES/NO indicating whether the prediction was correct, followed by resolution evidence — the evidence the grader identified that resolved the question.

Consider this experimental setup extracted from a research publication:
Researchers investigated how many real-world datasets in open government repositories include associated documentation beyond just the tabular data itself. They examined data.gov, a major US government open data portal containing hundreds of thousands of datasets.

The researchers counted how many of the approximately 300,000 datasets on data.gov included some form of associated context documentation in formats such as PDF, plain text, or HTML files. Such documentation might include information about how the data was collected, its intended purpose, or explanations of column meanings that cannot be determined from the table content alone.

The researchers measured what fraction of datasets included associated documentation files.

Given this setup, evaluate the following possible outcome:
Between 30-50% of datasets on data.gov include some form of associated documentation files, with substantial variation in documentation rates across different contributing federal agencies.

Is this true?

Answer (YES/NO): NO